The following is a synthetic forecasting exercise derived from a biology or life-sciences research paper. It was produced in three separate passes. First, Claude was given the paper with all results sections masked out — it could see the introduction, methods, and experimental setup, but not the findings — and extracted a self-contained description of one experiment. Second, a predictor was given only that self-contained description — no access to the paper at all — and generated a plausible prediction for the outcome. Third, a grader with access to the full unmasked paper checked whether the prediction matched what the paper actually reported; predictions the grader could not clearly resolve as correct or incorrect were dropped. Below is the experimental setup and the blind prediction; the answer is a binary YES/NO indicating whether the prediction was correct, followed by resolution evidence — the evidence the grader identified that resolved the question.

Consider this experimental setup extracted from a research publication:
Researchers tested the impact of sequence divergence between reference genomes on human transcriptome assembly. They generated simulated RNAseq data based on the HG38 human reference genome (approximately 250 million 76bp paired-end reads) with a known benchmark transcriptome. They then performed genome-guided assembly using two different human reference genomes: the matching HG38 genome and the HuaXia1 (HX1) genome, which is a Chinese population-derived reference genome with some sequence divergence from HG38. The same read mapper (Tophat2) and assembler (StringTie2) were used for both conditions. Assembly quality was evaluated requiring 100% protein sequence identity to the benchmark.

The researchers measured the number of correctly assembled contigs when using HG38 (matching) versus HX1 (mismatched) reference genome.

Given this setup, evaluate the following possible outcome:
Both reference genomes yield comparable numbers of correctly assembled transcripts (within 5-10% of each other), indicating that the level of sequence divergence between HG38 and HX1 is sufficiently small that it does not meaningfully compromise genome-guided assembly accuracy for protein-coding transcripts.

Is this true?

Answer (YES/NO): NO